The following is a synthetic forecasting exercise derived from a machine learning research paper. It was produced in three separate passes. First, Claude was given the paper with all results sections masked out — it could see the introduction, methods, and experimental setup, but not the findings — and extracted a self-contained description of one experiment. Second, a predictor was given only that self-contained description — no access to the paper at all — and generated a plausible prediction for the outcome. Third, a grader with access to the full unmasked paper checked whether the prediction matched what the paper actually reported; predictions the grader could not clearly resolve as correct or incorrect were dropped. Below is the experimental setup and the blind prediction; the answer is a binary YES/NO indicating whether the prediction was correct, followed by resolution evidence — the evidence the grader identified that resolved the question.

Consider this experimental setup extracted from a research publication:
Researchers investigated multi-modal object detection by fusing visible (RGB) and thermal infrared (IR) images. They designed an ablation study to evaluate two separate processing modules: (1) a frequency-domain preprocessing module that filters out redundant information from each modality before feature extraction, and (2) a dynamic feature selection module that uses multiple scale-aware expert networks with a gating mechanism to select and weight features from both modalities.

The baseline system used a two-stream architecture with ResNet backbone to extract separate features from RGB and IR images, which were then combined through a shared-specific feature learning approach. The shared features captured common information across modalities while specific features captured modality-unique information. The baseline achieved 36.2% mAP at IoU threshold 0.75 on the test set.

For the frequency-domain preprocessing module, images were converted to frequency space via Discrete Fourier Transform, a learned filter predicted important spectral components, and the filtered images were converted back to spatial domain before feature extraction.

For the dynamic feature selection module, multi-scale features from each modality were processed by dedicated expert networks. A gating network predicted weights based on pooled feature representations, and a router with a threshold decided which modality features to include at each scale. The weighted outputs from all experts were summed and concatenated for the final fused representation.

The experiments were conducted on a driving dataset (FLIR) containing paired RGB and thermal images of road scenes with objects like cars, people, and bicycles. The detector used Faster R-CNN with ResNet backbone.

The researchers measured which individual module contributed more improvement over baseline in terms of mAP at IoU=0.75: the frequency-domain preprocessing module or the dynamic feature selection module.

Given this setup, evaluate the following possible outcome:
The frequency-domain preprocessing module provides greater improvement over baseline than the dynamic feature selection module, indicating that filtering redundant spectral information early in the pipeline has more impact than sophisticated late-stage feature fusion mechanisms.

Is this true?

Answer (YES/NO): NO